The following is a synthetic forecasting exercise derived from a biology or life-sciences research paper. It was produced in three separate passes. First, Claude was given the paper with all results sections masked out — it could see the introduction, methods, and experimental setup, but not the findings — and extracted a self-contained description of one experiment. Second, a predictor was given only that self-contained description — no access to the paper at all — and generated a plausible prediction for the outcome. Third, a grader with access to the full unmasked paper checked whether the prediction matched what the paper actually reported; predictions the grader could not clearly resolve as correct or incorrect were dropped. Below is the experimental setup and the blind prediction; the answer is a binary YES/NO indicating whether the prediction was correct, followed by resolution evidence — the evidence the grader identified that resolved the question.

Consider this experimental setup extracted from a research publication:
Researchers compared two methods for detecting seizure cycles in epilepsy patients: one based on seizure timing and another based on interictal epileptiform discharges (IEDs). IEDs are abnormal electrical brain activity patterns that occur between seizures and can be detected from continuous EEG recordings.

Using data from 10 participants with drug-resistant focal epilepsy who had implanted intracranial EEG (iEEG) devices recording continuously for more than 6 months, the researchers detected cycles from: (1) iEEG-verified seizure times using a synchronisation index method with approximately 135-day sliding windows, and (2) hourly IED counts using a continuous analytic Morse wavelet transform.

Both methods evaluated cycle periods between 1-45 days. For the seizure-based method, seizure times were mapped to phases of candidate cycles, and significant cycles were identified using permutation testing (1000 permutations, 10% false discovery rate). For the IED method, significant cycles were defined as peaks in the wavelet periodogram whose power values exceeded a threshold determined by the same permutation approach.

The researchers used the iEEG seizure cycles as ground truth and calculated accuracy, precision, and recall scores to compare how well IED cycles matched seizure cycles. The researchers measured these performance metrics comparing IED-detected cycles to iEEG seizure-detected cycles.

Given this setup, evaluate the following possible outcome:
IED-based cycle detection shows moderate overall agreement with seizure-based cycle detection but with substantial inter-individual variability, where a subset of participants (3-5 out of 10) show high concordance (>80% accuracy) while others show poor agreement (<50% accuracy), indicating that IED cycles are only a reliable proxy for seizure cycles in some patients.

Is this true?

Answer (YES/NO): NO